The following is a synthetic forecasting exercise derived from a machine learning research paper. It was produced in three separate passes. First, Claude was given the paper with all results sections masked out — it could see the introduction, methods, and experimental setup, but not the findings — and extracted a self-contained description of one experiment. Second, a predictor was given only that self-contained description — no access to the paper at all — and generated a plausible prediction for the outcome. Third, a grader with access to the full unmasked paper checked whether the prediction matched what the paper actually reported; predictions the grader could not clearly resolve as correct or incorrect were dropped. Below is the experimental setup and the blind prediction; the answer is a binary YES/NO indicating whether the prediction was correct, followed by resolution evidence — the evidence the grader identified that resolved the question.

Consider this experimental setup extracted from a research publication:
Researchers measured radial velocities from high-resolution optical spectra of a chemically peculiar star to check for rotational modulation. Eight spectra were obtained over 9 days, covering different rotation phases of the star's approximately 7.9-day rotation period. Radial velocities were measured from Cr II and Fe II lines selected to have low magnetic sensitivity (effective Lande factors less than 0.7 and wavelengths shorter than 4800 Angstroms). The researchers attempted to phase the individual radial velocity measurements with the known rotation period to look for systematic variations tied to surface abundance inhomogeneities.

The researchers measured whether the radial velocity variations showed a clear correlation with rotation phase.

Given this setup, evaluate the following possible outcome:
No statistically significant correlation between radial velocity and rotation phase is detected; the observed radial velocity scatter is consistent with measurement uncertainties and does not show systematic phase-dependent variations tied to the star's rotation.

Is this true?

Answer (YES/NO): NO